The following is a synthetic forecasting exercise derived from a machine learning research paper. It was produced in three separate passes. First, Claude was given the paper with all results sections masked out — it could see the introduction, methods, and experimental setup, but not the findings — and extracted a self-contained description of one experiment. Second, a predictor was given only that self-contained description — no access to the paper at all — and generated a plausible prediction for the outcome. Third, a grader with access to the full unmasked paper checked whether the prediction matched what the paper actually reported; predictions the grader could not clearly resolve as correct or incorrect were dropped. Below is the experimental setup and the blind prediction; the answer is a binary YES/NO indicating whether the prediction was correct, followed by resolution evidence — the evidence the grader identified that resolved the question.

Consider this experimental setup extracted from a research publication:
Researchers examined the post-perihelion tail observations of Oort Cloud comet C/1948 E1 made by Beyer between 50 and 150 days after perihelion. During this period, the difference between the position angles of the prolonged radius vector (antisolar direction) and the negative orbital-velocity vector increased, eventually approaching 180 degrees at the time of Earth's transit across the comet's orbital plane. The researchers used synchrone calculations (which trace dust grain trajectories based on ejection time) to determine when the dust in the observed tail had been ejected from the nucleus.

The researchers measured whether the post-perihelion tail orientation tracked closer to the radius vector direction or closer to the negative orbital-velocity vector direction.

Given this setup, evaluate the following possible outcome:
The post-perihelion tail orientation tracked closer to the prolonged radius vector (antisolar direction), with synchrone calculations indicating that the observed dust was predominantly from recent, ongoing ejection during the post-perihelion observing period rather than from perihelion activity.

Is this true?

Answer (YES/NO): NO